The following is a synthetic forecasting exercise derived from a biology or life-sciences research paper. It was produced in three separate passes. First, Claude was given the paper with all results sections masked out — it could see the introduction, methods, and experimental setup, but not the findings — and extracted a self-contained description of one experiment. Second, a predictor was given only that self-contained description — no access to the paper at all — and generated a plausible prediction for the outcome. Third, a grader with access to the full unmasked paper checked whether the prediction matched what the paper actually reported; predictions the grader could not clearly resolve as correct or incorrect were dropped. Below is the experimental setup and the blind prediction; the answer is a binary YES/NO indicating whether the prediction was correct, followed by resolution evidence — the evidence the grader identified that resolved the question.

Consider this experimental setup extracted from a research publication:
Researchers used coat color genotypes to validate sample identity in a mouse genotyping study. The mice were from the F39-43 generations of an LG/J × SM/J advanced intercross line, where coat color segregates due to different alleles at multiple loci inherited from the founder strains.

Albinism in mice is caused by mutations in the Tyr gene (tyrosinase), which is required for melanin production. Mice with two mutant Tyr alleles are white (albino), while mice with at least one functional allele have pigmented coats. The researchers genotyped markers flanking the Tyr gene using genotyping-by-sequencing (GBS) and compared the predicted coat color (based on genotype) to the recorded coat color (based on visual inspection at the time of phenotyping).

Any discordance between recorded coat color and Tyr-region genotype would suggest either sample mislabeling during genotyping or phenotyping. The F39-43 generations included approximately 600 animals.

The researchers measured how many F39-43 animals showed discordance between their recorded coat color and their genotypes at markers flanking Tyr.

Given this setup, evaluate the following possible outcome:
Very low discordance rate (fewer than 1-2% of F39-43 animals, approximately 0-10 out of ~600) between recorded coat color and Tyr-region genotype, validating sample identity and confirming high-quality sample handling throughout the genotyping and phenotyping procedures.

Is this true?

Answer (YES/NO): NO